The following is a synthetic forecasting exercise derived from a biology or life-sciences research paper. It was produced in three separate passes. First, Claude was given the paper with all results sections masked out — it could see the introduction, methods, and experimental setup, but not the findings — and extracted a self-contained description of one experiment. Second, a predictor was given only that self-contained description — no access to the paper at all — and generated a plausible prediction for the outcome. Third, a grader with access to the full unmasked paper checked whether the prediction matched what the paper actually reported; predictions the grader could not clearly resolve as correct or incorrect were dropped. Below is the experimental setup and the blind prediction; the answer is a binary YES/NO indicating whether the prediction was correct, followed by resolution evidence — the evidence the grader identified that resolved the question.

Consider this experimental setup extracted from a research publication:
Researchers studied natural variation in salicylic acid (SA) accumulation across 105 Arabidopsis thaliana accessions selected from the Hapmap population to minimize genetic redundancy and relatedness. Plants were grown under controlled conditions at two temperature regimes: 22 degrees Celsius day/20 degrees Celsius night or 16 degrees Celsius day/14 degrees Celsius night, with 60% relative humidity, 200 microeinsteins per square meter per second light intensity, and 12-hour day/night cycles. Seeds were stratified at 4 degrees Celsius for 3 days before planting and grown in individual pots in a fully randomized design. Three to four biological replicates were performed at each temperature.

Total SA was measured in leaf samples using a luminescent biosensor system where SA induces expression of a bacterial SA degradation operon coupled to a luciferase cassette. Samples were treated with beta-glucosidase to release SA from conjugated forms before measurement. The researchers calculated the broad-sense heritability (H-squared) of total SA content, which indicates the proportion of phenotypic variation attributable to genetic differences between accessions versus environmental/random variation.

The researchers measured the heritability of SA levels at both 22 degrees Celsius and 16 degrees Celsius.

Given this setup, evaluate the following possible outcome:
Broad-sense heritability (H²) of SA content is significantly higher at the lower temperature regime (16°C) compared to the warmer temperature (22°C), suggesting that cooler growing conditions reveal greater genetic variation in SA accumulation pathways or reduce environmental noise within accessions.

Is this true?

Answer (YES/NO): NO